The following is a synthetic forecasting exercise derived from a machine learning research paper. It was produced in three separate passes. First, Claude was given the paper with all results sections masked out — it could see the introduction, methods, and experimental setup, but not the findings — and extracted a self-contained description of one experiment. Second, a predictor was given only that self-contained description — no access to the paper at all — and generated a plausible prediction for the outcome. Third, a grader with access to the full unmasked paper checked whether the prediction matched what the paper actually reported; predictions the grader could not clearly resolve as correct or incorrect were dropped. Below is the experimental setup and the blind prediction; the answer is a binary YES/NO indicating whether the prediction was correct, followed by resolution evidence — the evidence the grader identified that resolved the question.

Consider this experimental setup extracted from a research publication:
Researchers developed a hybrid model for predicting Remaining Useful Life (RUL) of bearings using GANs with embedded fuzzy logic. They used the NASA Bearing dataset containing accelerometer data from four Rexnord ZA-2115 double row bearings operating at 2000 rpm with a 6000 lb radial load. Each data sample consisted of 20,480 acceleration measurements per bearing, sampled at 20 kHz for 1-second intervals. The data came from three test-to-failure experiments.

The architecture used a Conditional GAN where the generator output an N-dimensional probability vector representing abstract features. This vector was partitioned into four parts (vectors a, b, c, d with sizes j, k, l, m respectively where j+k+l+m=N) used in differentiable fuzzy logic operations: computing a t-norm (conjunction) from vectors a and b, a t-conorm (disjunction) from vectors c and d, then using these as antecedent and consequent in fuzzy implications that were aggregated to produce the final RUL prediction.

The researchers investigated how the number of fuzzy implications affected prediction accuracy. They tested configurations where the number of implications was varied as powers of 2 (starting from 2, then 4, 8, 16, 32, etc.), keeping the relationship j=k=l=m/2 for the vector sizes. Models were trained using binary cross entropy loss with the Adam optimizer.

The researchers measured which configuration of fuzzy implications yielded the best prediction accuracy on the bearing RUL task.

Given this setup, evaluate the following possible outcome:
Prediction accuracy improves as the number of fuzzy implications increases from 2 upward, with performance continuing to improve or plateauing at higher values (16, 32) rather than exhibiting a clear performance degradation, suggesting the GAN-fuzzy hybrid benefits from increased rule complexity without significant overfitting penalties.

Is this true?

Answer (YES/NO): NO